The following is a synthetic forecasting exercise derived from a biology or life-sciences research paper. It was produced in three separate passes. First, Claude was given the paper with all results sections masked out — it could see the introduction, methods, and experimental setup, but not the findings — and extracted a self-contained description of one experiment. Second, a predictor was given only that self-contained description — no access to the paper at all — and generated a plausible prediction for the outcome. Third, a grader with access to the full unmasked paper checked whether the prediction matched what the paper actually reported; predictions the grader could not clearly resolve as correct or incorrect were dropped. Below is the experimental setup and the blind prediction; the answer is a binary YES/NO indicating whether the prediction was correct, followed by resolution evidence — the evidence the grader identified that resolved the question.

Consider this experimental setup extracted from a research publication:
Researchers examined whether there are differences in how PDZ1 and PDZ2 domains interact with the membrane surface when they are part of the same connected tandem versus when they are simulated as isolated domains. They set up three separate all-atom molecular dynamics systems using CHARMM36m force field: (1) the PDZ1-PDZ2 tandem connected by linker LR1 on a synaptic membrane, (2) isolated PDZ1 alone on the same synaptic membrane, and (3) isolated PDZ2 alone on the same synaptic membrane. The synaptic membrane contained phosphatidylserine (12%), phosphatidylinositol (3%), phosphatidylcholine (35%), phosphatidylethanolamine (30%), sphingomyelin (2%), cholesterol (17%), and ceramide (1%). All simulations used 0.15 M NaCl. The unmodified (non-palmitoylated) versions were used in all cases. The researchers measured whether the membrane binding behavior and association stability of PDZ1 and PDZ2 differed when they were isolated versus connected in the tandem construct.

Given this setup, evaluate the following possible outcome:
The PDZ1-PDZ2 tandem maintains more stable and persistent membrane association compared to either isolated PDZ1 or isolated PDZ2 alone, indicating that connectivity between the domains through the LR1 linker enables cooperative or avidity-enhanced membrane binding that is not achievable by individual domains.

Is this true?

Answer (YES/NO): NO